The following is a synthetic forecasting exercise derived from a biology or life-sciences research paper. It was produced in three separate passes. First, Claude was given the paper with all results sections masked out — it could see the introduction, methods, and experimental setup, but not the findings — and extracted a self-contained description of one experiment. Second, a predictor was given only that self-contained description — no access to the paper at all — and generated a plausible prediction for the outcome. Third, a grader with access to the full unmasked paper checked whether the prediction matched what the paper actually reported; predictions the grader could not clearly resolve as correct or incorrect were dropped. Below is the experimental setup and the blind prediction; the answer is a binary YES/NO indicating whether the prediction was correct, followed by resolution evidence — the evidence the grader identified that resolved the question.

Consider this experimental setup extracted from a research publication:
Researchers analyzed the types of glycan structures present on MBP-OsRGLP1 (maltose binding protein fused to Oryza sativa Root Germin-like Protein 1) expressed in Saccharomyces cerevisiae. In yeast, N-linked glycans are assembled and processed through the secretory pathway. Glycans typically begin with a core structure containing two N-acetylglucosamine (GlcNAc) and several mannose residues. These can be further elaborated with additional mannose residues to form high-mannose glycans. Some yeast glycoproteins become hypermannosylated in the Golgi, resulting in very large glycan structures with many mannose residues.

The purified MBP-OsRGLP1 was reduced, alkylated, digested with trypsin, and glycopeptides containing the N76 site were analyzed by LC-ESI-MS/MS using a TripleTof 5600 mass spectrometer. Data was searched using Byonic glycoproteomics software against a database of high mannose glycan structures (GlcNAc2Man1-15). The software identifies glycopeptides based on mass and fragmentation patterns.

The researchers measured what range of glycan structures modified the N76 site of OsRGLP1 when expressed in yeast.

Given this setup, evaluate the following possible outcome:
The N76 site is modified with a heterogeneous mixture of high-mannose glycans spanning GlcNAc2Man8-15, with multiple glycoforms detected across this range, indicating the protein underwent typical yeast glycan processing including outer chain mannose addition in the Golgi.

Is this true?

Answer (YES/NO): NO